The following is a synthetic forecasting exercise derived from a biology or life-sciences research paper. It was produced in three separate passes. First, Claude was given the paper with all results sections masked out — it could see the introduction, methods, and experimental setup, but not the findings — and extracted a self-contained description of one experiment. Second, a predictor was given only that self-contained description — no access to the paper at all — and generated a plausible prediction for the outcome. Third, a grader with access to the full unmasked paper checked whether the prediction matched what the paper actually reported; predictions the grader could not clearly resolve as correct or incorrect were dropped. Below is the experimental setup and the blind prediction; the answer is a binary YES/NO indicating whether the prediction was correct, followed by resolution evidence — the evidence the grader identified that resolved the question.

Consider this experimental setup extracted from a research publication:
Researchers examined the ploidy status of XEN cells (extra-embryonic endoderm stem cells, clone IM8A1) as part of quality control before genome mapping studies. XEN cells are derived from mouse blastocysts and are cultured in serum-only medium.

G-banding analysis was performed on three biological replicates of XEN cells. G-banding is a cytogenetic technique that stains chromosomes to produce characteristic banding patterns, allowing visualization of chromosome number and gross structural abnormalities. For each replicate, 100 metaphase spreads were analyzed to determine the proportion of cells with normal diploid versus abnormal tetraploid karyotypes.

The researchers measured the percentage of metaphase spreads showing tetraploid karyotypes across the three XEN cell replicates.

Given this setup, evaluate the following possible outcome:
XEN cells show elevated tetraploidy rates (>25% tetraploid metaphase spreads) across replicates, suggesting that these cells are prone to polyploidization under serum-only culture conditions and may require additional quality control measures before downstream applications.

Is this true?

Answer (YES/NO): NO